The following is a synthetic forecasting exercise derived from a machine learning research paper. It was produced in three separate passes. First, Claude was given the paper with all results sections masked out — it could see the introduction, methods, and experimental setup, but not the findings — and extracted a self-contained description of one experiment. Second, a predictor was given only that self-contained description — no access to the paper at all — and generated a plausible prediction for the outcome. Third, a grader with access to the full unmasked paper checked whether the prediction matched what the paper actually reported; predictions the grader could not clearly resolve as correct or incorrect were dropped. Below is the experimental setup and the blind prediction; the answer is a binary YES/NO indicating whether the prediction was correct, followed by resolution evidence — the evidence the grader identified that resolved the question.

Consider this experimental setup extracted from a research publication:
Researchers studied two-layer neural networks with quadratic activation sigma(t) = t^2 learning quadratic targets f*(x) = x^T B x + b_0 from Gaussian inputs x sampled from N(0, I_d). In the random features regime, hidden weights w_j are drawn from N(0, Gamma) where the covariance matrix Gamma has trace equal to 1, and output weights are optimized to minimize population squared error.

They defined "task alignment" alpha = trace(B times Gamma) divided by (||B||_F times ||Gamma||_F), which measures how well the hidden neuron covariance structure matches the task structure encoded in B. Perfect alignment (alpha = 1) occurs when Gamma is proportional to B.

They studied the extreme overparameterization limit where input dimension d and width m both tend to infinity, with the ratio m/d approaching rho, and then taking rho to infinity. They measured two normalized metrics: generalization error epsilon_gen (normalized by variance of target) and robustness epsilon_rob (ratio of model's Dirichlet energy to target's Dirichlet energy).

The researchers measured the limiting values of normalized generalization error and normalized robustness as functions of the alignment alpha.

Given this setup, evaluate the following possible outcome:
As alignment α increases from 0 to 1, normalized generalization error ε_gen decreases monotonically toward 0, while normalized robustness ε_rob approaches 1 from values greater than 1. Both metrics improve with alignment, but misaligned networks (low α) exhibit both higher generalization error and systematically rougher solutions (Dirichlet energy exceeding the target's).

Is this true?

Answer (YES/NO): NO